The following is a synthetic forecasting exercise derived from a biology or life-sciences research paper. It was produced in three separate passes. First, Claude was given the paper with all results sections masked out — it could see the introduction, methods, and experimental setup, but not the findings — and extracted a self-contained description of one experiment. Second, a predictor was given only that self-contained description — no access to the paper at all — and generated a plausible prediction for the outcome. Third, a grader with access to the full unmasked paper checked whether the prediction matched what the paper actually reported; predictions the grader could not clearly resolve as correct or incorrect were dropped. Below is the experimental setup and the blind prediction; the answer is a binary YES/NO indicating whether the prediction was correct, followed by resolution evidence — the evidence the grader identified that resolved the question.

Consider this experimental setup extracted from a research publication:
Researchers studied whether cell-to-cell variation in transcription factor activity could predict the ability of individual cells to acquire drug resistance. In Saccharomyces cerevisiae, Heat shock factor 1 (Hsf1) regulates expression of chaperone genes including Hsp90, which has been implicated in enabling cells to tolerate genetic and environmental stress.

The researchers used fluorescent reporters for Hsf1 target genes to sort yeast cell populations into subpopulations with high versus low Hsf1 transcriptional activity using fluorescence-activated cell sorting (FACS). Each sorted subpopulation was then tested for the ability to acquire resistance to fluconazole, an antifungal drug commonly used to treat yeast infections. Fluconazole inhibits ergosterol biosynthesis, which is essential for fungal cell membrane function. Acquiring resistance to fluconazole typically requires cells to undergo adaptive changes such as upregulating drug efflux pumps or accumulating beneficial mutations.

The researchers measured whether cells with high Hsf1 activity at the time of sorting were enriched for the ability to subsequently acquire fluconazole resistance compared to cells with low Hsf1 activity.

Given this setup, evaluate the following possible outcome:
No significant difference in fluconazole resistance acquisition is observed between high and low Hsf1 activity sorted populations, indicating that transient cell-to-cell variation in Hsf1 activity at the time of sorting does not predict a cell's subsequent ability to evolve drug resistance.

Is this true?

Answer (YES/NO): NO